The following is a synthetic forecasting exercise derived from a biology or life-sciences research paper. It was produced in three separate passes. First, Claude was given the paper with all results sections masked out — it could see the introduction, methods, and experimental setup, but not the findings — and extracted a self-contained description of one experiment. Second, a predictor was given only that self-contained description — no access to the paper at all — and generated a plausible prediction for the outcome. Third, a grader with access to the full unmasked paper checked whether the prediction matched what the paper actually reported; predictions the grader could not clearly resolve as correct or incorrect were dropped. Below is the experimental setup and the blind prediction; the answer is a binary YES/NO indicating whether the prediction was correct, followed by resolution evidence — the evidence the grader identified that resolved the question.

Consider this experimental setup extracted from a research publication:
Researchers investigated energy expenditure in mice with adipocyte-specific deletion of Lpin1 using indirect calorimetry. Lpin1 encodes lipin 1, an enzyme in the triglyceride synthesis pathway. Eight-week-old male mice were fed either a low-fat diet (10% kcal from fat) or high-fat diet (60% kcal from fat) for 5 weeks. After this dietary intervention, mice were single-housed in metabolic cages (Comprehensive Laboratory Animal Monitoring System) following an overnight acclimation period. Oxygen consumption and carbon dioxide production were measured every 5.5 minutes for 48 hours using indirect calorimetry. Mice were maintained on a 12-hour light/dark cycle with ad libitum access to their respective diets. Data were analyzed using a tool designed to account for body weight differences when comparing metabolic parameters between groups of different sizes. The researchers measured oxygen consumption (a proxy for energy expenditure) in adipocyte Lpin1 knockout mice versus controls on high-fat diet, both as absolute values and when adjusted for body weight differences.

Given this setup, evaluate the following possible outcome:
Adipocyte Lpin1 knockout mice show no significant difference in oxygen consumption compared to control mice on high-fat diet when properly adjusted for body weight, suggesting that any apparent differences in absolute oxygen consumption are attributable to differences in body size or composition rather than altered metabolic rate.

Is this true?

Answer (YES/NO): NO